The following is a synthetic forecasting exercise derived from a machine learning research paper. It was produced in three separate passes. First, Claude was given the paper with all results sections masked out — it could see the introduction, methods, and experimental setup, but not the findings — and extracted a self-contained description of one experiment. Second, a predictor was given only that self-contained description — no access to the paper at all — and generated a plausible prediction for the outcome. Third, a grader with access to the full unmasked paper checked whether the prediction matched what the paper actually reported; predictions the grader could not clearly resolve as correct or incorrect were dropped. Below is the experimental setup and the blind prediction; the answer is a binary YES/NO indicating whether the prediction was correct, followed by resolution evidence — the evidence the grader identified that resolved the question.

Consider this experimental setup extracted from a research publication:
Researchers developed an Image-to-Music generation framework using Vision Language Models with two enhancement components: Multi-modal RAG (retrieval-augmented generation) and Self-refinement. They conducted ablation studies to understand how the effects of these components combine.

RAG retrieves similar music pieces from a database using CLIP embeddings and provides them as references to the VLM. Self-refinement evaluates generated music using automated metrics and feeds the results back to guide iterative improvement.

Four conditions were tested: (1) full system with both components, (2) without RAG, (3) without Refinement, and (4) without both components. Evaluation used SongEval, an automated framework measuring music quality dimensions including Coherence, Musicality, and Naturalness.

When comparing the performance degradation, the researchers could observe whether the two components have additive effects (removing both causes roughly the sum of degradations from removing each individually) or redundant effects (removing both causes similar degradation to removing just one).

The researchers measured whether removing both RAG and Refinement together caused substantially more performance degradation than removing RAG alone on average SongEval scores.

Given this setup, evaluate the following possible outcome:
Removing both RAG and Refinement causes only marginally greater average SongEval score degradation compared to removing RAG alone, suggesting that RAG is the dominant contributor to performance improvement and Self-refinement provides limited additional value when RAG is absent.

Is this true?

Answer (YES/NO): NO